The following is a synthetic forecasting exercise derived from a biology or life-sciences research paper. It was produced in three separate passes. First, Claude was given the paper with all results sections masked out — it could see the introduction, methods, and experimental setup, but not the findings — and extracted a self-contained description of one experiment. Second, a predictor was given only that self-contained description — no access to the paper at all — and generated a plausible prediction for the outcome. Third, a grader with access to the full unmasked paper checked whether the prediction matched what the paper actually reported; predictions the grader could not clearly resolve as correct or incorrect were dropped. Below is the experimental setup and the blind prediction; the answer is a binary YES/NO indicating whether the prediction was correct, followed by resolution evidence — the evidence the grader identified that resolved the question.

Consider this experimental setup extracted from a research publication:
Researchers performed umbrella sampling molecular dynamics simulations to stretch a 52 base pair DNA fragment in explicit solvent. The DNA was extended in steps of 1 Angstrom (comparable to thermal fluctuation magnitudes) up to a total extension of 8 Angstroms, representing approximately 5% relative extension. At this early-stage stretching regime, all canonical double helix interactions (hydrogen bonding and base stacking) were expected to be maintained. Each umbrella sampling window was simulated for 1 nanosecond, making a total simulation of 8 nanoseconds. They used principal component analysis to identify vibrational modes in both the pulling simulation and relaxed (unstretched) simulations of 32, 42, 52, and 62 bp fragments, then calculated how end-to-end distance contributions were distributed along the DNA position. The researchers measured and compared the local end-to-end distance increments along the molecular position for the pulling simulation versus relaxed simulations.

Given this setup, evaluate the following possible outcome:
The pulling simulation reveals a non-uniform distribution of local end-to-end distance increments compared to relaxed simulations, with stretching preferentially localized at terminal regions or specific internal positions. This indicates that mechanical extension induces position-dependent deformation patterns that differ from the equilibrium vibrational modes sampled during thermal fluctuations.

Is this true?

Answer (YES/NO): NO